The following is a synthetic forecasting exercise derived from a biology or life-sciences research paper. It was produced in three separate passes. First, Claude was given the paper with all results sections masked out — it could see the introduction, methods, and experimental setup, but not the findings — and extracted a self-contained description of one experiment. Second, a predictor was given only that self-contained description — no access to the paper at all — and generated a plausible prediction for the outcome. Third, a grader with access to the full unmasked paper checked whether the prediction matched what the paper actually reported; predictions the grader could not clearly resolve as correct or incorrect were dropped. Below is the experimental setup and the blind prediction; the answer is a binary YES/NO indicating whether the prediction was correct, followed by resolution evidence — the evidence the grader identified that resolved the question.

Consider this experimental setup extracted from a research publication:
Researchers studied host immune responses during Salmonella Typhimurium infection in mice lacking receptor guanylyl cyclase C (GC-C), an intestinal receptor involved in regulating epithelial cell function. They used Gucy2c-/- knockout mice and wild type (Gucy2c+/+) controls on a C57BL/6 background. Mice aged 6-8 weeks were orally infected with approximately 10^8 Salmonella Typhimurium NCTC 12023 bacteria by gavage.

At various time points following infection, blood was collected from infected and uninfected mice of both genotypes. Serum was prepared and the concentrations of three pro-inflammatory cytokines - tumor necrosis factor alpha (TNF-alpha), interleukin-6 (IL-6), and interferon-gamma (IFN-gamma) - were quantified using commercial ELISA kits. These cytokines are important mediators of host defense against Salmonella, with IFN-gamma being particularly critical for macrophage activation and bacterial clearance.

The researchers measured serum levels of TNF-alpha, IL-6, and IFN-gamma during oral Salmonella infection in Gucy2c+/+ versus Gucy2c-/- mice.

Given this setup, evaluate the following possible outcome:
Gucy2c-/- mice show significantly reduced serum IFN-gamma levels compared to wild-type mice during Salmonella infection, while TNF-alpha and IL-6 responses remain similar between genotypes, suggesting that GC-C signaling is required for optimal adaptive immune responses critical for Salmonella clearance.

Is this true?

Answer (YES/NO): NO